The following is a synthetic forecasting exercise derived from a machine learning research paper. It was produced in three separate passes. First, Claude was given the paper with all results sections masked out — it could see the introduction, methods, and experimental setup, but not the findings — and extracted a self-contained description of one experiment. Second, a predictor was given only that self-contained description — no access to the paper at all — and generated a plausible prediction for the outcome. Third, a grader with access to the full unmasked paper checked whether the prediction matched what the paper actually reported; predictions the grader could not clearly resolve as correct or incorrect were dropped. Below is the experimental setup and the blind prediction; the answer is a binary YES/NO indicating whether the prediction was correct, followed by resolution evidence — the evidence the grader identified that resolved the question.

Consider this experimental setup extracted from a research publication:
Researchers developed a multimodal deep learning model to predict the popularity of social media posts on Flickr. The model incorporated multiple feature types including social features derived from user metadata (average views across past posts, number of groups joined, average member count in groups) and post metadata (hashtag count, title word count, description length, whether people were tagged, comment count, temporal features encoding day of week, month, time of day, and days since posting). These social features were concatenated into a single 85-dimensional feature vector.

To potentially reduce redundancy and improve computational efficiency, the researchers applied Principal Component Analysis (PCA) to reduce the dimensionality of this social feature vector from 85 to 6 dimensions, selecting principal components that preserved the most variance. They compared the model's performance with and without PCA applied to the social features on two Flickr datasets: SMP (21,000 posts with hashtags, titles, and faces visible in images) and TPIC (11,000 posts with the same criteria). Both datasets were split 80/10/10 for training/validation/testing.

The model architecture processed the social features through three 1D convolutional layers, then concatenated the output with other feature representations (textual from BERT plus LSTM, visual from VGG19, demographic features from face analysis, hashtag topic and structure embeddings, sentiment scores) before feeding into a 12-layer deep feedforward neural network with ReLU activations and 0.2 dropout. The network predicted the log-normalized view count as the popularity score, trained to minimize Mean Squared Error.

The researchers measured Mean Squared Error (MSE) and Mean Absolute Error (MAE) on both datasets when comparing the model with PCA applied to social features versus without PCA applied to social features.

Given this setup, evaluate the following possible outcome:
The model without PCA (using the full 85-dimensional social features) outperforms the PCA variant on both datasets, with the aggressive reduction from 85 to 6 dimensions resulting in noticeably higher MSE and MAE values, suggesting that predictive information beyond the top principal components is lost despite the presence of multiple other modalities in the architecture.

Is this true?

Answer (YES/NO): NO